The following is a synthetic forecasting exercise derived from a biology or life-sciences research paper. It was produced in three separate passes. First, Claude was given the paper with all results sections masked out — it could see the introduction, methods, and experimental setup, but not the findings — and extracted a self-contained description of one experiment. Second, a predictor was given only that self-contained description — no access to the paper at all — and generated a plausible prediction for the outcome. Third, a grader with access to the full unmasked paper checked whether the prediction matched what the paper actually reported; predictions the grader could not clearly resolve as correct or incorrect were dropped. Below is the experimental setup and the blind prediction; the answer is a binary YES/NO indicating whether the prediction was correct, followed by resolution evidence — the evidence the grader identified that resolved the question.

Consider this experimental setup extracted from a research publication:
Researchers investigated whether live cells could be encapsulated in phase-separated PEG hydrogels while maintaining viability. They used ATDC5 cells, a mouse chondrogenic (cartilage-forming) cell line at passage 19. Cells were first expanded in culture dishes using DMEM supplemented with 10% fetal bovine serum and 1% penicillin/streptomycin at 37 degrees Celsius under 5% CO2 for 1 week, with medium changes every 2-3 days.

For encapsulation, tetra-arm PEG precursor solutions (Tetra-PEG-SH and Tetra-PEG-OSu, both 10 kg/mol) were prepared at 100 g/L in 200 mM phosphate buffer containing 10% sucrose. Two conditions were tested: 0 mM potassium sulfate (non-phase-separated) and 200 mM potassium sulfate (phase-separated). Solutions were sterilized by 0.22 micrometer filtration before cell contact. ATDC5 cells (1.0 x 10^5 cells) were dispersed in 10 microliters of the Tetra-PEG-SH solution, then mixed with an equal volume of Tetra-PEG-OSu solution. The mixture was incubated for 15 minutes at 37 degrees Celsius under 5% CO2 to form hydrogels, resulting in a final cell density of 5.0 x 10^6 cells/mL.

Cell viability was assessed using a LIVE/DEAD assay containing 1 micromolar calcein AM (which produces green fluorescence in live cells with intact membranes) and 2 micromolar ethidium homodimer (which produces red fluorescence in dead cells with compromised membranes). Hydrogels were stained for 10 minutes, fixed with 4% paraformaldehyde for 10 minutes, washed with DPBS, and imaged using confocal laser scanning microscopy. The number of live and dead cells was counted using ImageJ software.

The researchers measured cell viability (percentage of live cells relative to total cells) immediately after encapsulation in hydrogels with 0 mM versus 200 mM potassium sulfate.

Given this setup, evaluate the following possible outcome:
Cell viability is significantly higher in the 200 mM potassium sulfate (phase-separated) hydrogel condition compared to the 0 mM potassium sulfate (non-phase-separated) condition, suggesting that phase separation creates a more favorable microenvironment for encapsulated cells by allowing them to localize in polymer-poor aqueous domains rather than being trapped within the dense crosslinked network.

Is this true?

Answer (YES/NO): NO